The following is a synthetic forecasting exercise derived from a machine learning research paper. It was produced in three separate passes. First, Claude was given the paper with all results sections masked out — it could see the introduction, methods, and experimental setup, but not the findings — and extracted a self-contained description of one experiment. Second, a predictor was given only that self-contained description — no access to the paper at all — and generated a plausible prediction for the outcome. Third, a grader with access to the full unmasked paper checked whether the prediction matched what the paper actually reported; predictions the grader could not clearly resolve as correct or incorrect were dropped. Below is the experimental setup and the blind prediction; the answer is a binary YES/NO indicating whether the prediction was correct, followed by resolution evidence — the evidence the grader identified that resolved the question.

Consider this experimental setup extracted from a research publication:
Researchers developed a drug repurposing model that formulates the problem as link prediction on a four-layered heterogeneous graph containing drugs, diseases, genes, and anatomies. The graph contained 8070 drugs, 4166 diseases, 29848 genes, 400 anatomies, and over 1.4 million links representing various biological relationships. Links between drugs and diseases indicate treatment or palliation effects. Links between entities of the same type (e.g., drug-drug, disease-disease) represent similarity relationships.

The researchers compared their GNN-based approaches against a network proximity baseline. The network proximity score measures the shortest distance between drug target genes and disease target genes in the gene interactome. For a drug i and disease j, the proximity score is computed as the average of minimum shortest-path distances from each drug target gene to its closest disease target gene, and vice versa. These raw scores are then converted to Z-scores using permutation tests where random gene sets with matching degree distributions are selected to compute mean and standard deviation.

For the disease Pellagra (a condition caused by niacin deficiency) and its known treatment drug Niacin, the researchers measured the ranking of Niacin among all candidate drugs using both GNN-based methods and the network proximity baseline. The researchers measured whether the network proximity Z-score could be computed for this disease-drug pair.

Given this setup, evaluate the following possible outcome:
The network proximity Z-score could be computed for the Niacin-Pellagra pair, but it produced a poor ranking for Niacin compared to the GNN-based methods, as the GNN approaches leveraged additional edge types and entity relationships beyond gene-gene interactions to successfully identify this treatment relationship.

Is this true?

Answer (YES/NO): NO